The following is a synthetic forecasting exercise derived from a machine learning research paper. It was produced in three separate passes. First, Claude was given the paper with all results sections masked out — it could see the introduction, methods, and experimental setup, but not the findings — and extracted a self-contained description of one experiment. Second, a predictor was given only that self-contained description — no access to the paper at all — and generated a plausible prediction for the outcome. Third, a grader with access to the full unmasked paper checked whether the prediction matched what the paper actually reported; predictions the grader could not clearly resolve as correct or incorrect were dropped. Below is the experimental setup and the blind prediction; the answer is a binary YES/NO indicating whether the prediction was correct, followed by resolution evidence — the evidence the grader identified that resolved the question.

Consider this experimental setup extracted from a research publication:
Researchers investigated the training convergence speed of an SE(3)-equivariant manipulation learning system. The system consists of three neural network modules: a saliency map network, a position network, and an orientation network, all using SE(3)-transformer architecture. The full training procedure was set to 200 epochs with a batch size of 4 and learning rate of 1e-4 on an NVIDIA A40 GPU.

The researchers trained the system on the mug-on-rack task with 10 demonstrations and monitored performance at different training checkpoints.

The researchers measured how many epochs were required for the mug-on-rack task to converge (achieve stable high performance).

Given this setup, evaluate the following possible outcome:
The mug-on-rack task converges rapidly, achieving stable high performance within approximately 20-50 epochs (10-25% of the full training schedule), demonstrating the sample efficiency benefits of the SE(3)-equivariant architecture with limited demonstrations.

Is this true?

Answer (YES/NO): YES